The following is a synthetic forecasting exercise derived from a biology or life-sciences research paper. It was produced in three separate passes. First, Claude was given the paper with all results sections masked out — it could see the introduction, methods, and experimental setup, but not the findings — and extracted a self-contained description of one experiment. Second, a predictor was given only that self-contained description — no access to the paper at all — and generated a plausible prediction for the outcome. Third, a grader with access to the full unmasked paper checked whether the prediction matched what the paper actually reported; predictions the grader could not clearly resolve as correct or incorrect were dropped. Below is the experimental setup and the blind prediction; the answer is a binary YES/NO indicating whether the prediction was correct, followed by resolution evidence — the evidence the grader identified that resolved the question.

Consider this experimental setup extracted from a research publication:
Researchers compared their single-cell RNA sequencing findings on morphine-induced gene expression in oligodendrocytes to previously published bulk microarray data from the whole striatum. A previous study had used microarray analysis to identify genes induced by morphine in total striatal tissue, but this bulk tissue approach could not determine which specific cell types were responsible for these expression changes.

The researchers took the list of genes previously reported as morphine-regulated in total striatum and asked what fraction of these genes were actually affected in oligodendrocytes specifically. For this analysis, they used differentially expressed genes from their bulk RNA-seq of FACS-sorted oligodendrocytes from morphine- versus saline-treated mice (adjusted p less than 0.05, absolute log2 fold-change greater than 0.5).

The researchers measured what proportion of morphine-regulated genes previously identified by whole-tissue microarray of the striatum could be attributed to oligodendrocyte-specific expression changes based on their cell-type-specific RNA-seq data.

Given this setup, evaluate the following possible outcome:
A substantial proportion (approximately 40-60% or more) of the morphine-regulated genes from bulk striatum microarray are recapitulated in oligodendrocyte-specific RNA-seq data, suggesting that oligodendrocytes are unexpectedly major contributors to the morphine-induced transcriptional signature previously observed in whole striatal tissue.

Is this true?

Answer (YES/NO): NO